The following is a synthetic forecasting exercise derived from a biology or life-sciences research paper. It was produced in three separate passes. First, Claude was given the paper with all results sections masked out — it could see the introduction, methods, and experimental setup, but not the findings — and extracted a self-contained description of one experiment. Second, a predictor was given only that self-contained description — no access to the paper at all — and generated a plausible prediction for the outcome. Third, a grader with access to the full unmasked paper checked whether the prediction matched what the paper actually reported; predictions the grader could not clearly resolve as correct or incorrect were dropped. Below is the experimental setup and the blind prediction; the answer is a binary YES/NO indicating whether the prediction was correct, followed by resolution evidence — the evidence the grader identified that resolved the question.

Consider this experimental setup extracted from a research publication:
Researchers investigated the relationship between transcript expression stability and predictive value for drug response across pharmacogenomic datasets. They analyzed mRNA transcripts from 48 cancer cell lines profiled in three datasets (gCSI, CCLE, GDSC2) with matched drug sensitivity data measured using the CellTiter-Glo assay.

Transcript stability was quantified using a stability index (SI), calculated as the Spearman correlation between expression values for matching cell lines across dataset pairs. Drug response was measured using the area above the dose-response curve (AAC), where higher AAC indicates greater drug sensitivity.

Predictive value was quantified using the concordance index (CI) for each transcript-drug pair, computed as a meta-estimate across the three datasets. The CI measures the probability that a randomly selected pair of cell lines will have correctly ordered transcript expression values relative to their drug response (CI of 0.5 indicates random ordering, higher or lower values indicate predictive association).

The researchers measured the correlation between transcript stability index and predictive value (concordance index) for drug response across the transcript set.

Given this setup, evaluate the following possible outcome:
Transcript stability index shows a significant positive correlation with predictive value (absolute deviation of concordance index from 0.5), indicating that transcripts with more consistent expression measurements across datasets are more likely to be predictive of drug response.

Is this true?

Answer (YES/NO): NO